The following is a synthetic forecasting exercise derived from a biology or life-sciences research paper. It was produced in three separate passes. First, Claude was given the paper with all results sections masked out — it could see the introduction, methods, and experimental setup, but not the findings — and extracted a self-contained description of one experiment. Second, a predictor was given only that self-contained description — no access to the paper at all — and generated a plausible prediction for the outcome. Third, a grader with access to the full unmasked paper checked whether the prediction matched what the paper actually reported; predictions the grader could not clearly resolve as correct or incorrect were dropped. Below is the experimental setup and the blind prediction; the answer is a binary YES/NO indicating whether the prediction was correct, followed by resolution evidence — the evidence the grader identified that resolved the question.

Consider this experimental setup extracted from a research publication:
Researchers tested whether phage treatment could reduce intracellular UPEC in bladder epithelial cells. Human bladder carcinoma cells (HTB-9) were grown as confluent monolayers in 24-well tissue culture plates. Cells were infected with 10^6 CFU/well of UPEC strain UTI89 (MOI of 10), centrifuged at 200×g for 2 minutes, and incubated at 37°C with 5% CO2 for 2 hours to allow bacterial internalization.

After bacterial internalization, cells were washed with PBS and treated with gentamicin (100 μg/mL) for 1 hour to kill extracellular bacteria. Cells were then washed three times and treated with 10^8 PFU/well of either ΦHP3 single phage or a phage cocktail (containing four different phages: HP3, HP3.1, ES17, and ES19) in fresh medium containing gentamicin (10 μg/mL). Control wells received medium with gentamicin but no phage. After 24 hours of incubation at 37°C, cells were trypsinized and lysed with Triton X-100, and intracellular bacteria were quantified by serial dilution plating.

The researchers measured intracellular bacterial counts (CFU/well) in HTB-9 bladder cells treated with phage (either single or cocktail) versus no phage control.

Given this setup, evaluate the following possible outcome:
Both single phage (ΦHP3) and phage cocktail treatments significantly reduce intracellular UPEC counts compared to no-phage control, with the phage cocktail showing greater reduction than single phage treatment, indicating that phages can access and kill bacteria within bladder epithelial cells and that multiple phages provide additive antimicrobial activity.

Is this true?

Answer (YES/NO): NO